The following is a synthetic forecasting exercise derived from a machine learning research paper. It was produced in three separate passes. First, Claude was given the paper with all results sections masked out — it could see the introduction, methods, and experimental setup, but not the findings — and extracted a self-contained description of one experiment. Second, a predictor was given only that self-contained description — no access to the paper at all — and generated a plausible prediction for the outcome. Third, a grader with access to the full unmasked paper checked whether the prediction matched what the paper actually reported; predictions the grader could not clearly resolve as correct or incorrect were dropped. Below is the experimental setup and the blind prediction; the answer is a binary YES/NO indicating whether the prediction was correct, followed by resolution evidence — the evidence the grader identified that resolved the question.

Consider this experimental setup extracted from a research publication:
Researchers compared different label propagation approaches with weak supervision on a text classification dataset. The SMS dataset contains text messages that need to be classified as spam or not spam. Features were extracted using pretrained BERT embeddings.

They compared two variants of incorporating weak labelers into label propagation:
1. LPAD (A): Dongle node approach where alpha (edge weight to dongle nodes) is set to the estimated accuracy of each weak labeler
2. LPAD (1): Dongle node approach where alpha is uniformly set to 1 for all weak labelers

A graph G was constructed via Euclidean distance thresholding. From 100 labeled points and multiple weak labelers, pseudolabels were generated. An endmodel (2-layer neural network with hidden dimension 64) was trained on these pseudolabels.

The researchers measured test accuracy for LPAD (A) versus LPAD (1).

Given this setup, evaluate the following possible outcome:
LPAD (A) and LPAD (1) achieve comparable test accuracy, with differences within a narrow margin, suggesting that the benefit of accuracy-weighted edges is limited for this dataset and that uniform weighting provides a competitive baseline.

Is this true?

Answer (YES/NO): NO